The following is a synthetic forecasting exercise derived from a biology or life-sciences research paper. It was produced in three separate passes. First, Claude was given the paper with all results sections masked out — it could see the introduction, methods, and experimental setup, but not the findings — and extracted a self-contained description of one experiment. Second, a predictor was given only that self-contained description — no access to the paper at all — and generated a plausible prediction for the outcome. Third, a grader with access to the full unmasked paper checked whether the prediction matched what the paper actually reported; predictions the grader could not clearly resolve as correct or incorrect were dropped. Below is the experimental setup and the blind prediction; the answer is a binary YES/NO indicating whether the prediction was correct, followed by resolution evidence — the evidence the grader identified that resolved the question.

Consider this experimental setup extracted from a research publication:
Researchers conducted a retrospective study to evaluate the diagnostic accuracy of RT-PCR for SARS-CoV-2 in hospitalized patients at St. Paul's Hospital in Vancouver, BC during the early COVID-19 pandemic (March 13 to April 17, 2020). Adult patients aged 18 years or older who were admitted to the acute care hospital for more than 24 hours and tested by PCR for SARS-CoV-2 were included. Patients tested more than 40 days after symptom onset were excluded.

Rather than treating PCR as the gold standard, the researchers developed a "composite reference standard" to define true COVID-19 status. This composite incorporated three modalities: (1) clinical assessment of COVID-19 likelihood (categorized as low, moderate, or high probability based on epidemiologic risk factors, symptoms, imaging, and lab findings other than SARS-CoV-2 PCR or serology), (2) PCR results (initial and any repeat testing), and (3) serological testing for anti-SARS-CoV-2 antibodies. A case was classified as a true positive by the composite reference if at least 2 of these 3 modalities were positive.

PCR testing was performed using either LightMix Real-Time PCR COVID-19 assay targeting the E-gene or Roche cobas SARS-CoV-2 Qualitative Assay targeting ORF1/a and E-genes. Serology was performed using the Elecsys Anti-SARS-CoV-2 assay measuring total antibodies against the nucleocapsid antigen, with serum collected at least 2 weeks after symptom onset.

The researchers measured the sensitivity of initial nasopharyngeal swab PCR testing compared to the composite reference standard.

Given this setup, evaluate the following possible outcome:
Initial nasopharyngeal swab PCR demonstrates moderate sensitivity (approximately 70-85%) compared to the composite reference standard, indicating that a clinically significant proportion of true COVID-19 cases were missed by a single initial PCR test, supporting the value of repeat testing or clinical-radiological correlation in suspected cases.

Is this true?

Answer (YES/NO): NO